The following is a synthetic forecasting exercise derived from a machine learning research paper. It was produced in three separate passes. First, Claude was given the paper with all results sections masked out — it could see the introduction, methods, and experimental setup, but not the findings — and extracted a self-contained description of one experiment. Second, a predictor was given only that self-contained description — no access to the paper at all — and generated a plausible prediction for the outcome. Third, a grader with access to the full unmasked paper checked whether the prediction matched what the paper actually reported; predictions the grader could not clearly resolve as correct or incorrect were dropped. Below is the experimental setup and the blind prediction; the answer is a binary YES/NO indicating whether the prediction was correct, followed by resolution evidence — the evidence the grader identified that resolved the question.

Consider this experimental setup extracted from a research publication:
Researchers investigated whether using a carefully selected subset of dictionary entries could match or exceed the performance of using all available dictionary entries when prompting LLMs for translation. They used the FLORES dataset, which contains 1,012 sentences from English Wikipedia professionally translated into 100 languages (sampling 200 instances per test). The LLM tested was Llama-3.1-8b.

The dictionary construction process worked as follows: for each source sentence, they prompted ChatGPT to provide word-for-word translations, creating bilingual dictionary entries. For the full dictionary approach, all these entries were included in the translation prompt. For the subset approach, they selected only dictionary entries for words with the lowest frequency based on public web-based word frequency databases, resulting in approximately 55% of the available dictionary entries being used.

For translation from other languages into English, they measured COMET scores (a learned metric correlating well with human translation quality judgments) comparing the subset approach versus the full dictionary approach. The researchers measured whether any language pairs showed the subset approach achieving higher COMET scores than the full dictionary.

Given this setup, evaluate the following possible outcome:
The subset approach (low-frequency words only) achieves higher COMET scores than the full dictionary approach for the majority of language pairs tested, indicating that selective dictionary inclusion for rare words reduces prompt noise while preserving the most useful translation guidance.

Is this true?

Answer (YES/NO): NO